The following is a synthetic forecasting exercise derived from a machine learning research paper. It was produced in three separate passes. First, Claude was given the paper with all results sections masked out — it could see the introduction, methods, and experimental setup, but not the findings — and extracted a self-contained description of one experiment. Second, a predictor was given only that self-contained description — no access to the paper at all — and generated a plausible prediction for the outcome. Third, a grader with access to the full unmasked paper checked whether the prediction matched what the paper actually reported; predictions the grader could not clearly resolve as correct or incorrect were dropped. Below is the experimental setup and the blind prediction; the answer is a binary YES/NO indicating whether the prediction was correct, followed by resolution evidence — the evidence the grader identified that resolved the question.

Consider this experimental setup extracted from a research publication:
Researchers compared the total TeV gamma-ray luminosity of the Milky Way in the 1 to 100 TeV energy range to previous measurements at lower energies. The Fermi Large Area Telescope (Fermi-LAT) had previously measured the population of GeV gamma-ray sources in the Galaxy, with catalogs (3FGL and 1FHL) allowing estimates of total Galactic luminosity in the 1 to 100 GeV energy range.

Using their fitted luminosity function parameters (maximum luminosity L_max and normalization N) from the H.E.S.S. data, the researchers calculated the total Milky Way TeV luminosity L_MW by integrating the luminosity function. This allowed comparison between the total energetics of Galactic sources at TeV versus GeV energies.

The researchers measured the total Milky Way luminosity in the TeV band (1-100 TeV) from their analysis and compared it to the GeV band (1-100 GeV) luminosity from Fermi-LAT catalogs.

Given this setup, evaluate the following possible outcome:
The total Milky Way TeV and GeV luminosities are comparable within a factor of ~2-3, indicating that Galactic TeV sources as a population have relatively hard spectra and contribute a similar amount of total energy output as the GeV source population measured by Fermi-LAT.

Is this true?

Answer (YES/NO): NO